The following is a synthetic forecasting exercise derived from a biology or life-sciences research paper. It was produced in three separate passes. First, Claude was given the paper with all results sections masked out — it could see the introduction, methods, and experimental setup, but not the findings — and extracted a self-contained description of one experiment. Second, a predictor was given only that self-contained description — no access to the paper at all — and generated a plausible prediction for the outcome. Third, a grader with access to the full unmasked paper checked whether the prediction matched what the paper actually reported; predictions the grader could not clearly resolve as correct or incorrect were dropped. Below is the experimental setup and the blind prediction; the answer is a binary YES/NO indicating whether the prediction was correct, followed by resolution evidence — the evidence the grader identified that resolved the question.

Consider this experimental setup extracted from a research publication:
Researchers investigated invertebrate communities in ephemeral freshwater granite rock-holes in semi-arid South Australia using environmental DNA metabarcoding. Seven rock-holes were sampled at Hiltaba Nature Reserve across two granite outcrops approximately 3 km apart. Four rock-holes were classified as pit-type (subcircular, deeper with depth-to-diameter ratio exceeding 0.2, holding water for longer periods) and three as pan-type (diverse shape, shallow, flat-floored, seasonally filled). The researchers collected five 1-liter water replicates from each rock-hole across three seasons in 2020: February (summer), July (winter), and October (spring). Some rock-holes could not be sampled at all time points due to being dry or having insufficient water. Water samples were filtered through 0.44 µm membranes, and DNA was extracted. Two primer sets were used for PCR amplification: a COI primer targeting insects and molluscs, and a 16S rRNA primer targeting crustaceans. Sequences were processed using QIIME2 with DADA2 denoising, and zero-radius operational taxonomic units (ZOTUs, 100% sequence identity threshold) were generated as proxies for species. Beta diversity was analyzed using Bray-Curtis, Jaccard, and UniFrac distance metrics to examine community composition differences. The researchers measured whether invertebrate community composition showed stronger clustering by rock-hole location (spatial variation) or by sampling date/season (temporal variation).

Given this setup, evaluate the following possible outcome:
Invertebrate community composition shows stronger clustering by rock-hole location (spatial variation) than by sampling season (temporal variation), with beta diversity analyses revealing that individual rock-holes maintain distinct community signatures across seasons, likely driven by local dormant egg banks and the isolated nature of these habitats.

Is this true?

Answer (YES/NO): YES